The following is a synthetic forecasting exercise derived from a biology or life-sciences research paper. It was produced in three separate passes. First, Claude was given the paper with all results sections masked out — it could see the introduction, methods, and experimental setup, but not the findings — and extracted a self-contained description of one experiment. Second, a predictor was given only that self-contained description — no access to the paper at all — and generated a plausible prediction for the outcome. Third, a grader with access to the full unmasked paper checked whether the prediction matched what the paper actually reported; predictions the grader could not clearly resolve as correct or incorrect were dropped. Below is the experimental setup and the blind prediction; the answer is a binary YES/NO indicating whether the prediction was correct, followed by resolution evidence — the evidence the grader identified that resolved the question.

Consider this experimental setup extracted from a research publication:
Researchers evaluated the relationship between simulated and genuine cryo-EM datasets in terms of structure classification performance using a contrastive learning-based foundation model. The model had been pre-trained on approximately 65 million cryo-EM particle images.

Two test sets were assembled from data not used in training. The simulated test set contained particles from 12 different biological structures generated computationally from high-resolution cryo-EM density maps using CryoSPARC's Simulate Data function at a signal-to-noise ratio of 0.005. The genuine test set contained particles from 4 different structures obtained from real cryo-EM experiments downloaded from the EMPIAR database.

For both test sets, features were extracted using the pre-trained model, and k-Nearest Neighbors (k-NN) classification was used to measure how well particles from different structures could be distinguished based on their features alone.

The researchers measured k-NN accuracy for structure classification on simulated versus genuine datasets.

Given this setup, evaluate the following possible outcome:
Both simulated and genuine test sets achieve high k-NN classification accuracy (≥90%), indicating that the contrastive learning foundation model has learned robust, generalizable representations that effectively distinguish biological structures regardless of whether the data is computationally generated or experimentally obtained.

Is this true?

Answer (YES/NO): YES